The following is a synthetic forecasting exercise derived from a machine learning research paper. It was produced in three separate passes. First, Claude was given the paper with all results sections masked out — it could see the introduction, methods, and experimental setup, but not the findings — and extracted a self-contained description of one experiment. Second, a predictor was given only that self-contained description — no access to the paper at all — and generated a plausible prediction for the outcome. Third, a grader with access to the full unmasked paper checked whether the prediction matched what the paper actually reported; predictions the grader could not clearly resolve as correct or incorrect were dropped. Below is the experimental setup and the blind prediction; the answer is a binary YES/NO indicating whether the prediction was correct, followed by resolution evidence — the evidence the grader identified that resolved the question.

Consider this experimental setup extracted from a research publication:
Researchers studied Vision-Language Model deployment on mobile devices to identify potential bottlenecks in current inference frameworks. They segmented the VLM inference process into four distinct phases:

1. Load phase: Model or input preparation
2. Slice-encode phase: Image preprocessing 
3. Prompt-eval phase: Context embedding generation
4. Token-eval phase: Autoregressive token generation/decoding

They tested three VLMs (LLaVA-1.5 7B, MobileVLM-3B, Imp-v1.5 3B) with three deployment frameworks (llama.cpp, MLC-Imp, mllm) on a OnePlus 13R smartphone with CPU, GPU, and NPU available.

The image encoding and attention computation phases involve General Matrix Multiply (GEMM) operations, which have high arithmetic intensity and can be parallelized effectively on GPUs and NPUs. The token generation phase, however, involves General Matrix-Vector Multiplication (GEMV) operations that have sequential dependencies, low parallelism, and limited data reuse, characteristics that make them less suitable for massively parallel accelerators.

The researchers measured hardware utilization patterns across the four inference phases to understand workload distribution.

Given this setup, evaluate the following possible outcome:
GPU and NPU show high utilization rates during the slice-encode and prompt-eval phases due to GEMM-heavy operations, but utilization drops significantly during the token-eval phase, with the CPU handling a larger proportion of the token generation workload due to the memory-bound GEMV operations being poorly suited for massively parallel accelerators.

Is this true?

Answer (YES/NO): NO